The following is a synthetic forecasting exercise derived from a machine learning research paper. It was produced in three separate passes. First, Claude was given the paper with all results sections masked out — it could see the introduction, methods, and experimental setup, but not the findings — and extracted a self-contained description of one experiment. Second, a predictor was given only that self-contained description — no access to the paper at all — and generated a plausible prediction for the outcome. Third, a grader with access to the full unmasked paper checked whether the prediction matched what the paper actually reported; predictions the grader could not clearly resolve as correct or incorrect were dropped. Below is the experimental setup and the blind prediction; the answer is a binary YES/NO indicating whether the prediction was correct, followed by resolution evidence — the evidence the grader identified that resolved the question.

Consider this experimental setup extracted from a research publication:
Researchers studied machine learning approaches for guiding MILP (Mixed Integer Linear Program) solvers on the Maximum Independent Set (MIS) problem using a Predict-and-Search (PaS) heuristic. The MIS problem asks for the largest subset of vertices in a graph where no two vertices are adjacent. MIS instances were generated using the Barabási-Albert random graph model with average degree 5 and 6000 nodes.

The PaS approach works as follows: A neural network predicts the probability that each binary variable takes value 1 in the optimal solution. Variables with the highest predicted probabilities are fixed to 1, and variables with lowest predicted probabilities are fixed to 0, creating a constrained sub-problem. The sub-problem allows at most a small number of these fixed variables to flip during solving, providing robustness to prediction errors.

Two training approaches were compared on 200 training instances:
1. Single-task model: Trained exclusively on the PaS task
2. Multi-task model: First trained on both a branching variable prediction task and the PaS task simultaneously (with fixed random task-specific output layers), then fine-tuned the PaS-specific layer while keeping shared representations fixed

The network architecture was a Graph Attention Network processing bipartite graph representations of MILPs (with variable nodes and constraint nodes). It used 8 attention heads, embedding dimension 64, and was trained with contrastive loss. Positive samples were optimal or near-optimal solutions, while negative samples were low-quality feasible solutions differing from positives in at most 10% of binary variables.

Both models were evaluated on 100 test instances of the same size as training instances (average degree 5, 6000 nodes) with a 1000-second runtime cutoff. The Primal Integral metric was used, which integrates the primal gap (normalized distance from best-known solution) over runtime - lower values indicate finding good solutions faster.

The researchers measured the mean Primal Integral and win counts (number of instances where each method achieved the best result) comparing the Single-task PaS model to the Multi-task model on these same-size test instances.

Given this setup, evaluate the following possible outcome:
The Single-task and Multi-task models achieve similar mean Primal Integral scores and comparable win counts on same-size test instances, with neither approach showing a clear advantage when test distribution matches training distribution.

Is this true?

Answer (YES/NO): NO